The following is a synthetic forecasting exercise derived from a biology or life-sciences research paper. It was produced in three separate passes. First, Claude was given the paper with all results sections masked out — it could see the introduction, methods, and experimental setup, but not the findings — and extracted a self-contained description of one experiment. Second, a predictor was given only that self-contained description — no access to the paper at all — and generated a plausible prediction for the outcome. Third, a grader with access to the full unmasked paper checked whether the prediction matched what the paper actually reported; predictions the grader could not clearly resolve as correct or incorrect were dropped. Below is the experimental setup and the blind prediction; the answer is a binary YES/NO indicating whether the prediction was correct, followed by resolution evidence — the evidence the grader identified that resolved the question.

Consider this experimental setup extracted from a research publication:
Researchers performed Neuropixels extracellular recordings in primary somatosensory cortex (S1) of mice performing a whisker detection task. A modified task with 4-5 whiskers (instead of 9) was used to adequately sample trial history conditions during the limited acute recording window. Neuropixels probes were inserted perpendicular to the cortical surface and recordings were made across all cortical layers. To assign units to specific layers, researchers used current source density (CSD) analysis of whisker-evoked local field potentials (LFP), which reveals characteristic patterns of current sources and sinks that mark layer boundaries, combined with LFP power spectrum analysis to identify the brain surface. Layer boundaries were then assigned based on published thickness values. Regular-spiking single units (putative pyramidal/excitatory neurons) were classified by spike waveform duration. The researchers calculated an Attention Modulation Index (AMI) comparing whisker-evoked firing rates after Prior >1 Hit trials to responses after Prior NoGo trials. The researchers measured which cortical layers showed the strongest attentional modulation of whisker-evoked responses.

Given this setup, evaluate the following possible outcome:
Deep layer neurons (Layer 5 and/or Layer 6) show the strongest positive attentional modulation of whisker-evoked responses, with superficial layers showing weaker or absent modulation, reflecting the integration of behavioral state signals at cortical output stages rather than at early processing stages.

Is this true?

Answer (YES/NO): NO